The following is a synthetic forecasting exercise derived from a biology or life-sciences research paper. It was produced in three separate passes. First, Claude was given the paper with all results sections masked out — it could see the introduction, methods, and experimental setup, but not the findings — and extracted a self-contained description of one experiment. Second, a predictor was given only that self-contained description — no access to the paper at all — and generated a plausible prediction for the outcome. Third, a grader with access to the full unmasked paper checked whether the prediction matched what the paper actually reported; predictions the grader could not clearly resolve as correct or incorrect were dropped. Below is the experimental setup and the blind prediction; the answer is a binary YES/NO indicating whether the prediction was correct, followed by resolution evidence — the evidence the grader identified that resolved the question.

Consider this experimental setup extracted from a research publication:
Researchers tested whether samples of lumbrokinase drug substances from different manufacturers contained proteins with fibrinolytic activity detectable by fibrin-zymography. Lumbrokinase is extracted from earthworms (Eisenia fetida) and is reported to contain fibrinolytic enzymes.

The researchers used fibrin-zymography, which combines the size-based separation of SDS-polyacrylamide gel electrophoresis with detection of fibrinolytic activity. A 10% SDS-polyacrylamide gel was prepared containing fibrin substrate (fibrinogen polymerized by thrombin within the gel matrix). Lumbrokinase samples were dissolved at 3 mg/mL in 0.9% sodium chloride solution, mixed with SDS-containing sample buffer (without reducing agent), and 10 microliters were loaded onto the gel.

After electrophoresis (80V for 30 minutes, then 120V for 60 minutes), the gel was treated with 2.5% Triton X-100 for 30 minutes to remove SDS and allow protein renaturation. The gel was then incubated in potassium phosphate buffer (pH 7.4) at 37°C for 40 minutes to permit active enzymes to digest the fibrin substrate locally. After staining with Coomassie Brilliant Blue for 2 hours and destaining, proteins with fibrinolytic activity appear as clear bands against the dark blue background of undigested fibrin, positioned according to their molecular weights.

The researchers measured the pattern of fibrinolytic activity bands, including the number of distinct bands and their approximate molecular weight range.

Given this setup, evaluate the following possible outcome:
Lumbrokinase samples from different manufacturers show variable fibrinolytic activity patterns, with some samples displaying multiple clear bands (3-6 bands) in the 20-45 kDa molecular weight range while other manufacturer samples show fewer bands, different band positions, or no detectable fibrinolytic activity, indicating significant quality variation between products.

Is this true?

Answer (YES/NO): NO